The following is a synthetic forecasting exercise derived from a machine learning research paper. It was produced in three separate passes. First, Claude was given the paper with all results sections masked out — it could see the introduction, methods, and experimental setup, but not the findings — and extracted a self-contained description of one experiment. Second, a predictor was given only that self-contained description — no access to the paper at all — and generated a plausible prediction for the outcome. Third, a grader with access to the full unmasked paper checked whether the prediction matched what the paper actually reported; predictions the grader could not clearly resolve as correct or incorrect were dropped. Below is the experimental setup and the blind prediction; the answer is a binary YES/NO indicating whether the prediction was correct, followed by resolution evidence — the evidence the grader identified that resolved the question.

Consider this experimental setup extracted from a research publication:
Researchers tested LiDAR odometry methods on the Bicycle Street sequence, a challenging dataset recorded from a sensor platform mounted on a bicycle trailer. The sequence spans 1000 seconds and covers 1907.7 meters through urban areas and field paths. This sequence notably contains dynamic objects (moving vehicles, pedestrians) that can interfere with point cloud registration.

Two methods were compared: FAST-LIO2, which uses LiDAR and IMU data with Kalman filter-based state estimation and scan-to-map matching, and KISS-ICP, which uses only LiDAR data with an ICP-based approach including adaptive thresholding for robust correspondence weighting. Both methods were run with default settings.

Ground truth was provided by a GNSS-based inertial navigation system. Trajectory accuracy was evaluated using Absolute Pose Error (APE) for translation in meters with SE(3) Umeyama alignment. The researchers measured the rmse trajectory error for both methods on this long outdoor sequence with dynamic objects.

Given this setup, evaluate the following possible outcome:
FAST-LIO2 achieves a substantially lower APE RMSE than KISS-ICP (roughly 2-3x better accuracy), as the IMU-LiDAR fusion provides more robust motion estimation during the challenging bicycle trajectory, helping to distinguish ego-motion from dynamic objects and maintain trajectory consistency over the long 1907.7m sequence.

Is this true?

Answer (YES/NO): NO